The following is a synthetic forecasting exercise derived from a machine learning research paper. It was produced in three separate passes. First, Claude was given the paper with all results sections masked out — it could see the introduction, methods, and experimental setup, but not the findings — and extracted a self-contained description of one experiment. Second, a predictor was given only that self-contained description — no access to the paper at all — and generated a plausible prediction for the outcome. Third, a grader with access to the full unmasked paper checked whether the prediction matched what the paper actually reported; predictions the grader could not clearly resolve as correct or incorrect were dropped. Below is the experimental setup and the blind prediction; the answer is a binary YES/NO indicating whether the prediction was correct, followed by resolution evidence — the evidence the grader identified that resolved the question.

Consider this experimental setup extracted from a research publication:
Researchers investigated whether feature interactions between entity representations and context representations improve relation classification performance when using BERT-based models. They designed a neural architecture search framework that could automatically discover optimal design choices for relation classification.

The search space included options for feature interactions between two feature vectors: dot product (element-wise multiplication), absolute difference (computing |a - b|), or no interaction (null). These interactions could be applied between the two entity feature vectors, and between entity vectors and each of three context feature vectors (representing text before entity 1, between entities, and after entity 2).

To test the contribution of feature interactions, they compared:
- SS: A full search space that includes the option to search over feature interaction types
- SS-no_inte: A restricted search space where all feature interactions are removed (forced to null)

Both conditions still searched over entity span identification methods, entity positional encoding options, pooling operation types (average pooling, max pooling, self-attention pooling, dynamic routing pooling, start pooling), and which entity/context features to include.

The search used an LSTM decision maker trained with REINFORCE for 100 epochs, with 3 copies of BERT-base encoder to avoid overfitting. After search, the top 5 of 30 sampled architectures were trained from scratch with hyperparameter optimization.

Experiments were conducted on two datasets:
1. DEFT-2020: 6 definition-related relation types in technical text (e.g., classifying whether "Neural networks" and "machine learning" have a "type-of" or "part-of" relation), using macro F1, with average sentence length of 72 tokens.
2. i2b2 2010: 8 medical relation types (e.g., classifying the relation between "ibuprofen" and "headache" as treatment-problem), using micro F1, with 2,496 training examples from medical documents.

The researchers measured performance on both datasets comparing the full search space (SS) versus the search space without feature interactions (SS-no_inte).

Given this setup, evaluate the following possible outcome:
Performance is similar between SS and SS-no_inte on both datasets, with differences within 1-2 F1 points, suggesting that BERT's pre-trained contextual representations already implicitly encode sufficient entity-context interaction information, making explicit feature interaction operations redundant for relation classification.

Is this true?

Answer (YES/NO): NO